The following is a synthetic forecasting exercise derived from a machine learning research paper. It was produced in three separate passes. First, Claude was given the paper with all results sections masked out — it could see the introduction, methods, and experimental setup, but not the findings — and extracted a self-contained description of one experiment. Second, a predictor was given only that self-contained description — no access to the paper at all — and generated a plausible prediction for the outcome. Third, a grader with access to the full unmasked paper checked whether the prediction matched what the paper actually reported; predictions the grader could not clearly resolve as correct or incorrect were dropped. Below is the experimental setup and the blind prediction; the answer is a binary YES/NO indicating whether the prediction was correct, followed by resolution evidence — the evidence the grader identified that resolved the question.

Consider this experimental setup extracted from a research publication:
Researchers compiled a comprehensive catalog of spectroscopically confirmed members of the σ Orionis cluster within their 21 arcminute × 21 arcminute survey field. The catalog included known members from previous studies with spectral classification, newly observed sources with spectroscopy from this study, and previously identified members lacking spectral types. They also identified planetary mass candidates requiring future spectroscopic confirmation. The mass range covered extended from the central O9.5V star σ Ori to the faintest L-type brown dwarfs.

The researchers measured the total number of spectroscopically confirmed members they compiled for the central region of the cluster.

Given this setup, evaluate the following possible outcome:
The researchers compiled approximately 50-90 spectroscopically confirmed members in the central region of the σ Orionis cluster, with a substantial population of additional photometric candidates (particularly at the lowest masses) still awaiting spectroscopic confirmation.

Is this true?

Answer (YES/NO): NO